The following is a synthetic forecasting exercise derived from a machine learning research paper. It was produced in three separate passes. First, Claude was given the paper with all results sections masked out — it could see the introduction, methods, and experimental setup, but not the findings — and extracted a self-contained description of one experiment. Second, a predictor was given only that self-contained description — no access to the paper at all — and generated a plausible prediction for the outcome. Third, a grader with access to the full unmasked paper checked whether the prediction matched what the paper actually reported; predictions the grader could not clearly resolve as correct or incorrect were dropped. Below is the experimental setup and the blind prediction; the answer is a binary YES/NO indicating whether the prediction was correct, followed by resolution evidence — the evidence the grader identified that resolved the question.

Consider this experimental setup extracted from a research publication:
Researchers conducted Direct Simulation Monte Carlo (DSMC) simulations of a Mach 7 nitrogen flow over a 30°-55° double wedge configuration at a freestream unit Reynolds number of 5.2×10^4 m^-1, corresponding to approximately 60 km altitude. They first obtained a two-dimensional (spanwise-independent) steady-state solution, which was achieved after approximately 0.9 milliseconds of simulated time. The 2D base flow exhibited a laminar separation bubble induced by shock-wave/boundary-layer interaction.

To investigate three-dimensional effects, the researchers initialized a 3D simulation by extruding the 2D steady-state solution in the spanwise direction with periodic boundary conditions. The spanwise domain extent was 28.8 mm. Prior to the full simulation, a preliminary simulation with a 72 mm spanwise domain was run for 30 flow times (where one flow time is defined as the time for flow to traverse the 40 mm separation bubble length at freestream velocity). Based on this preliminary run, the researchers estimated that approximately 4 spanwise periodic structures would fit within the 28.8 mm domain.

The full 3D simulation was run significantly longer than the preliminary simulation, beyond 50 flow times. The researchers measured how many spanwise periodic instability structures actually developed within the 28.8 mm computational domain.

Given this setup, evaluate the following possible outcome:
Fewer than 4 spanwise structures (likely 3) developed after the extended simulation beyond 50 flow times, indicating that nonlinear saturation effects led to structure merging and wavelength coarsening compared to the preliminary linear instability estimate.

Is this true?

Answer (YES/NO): NO